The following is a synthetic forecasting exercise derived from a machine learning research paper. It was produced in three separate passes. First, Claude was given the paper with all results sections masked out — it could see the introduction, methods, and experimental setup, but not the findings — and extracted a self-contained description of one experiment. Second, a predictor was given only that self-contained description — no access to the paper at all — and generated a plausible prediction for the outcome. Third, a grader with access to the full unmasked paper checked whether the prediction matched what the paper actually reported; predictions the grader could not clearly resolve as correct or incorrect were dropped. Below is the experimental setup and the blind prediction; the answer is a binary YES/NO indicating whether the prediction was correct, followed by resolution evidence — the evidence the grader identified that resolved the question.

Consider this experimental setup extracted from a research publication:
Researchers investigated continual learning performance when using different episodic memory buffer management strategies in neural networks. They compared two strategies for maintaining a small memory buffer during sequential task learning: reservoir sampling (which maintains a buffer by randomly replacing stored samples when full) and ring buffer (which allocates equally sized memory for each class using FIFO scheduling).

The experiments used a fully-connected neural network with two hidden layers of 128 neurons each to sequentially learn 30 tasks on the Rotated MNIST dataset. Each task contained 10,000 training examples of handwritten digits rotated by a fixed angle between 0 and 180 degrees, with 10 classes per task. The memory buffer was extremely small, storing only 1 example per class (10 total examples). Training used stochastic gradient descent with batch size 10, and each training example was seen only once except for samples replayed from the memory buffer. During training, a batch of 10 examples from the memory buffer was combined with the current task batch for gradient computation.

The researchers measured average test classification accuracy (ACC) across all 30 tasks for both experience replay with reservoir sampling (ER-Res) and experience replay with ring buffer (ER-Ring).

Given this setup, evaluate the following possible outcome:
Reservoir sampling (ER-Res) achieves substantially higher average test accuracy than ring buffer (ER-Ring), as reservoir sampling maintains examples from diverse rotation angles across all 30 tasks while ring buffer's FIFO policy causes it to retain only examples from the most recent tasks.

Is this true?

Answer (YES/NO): NO